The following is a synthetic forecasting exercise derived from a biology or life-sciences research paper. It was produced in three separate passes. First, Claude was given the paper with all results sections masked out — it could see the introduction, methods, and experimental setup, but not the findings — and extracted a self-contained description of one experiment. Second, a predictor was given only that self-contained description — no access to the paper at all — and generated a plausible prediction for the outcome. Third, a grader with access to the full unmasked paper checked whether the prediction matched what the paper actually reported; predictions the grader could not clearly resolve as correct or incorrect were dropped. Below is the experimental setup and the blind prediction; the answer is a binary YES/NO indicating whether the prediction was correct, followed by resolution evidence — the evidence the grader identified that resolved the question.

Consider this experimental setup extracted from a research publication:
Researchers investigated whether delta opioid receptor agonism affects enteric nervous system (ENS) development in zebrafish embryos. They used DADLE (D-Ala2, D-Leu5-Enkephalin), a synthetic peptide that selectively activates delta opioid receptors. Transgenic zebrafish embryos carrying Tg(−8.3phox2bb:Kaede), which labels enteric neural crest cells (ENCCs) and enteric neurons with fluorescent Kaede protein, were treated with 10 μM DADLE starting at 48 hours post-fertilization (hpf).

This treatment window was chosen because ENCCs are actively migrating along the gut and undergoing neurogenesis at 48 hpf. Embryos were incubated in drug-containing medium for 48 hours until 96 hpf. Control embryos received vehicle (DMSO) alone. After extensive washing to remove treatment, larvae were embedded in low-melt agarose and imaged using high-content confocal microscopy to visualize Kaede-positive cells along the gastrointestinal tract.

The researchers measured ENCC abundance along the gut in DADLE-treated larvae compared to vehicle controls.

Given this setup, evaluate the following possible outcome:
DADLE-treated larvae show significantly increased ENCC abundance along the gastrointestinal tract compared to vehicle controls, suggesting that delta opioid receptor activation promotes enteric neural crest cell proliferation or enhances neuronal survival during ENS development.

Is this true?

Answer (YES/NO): NO